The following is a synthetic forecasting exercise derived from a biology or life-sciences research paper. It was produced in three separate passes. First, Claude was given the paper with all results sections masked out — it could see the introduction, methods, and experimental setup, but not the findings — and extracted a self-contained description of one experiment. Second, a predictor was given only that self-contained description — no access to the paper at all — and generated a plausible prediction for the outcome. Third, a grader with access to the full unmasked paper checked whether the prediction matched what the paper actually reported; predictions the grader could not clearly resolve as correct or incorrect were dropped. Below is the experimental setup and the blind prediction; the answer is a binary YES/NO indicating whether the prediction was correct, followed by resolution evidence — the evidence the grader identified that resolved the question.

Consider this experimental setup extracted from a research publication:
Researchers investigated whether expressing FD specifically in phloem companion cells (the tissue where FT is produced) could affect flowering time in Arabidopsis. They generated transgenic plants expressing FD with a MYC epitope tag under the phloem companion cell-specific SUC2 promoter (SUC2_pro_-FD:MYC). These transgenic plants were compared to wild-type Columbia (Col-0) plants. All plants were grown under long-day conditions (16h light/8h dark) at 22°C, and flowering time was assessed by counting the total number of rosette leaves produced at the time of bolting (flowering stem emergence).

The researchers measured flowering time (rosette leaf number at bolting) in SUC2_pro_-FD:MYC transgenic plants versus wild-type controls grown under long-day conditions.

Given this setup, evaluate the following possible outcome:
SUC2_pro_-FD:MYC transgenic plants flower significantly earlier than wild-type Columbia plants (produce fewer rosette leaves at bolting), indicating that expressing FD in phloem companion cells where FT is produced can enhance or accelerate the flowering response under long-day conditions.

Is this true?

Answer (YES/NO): NO